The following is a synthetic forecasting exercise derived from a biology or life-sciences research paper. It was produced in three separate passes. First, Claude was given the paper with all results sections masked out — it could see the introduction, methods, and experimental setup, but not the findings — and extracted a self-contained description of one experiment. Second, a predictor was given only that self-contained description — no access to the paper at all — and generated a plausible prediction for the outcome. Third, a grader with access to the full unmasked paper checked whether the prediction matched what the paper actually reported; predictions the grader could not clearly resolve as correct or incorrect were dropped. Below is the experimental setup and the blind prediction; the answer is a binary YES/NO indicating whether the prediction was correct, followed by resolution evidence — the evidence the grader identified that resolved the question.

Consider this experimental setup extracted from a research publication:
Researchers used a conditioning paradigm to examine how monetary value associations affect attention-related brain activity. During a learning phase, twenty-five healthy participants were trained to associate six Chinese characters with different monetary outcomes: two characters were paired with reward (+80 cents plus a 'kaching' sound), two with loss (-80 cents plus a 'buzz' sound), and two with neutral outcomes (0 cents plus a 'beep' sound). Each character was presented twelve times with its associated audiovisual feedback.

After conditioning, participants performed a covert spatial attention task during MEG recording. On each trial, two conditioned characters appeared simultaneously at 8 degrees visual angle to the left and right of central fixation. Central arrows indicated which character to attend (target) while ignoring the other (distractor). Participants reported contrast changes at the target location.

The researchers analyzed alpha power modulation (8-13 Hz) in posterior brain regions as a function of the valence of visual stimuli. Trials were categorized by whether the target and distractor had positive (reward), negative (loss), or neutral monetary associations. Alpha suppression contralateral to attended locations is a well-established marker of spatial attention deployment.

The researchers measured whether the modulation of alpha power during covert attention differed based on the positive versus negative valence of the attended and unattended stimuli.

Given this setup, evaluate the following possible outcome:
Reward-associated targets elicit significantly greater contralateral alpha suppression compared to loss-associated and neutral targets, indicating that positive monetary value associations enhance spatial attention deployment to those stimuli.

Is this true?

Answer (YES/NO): NO